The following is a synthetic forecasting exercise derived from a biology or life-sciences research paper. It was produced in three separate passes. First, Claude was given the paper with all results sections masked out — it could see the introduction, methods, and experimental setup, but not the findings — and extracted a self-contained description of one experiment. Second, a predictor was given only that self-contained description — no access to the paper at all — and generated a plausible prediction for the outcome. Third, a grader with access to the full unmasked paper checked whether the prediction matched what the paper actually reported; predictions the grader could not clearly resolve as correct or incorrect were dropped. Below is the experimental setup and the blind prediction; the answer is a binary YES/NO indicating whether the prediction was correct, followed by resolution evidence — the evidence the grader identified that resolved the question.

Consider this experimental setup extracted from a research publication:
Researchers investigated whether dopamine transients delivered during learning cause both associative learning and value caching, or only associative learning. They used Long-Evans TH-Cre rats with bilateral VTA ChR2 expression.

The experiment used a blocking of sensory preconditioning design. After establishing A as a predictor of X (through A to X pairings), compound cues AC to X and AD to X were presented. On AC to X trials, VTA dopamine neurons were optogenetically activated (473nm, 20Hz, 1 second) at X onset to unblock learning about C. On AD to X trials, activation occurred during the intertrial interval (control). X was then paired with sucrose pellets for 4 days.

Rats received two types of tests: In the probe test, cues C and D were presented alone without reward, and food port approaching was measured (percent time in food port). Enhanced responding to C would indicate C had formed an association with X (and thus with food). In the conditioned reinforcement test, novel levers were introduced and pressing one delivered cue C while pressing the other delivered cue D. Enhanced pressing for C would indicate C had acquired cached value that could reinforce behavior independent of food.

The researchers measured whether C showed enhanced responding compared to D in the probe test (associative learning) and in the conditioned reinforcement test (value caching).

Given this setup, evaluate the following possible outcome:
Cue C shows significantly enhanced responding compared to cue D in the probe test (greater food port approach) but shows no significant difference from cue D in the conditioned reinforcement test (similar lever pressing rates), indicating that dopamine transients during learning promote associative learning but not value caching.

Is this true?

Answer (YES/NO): YES